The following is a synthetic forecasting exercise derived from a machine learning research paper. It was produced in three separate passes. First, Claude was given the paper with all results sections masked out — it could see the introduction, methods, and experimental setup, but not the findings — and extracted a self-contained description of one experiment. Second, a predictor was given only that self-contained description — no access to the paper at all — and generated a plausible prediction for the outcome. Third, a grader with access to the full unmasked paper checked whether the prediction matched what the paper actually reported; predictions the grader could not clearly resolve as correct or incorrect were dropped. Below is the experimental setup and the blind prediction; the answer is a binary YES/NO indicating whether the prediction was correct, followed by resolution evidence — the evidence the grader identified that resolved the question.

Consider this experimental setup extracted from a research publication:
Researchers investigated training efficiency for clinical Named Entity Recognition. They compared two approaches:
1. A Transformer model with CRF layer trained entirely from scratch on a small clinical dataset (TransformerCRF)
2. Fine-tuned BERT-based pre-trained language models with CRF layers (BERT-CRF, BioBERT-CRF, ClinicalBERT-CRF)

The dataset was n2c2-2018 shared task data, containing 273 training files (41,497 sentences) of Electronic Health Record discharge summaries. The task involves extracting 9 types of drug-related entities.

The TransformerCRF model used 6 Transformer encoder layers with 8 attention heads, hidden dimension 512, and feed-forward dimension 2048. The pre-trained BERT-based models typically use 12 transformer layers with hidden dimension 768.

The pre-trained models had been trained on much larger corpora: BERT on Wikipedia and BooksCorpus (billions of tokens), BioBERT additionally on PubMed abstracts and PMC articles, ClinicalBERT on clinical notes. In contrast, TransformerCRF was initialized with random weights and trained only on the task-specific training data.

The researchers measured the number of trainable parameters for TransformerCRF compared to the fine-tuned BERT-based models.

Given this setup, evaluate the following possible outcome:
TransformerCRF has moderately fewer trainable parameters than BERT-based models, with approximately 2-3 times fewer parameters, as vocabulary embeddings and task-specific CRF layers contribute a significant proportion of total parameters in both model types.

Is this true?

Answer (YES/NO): NO